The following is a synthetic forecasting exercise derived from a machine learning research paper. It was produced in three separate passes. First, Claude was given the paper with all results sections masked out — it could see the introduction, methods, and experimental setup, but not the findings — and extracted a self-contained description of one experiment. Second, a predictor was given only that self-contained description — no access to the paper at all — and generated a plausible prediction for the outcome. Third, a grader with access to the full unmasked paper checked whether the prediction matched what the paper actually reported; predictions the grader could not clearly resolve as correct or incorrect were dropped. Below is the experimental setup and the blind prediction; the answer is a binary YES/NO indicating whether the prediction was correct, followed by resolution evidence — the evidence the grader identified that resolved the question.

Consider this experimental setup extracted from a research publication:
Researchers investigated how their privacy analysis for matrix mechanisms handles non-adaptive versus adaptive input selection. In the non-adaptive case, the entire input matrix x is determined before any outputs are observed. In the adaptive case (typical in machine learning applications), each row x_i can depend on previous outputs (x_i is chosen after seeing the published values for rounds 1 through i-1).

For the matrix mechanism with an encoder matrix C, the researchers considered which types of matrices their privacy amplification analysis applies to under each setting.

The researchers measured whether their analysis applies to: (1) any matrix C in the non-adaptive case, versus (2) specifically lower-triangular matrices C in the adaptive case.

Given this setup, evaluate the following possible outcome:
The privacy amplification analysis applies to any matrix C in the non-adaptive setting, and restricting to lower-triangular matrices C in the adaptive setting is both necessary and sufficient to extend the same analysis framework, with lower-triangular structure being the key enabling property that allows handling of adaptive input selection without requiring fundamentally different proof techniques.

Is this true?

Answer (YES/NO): NO